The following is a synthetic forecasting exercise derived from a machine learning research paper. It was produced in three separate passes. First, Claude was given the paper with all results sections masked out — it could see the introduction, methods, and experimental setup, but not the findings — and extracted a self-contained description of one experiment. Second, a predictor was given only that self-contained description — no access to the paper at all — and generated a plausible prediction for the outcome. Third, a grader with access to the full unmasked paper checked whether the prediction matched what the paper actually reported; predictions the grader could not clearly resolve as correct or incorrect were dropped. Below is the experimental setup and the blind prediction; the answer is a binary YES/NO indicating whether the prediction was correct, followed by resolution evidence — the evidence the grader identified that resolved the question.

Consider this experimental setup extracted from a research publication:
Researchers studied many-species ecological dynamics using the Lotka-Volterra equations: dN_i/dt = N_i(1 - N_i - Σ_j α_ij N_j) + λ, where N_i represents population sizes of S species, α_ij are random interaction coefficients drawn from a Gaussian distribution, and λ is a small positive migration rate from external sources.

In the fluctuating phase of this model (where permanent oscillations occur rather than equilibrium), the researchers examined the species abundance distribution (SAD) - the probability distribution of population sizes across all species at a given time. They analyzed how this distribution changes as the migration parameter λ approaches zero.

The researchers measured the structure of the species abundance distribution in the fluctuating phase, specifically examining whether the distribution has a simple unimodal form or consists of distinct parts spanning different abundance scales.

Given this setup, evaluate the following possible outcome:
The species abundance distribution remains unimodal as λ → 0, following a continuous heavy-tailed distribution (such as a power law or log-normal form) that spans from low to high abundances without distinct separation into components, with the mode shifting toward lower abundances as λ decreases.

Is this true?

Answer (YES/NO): NO